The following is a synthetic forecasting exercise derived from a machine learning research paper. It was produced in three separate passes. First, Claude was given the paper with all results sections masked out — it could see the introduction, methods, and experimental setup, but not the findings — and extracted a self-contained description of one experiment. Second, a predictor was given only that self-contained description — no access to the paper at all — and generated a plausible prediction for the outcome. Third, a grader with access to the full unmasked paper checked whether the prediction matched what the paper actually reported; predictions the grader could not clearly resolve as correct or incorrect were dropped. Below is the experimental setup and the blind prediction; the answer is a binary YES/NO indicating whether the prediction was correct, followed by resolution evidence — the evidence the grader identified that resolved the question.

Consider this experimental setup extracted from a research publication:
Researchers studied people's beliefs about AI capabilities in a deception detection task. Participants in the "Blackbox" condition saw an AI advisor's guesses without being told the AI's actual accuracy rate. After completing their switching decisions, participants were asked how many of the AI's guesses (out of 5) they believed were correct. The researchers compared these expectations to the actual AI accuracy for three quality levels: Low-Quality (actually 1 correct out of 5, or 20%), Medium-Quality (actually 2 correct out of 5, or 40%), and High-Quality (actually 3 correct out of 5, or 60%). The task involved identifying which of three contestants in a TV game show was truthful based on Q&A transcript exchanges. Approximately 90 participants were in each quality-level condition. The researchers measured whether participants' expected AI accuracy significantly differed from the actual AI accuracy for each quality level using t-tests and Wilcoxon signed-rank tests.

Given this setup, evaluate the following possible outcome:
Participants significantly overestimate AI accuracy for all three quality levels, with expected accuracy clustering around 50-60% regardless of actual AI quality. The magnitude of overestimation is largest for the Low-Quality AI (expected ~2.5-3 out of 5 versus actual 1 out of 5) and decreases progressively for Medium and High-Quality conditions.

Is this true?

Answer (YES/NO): NO